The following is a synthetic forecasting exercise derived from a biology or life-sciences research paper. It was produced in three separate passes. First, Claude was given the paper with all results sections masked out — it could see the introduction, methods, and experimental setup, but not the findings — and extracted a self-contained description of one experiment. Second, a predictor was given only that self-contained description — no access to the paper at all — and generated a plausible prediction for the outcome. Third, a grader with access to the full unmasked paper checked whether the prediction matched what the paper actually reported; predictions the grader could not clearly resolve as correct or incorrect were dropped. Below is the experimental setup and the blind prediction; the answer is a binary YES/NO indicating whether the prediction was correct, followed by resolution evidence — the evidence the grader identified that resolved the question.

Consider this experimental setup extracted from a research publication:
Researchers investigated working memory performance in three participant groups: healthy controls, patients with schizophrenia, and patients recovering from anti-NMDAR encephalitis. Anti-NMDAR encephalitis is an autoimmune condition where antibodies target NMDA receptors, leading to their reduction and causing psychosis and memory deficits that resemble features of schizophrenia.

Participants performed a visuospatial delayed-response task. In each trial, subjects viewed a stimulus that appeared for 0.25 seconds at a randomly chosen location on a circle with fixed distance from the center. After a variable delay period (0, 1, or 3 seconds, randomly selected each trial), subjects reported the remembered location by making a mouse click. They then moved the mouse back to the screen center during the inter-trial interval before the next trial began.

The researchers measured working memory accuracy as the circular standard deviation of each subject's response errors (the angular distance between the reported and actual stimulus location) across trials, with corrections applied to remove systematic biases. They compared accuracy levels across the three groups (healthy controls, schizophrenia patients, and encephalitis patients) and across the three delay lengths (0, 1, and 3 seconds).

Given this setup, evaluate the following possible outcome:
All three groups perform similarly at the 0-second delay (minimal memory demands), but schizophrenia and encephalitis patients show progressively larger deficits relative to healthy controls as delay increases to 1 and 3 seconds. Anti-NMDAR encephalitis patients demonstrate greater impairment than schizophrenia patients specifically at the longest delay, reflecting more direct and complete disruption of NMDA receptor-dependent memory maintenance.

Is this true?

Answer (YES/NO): NO